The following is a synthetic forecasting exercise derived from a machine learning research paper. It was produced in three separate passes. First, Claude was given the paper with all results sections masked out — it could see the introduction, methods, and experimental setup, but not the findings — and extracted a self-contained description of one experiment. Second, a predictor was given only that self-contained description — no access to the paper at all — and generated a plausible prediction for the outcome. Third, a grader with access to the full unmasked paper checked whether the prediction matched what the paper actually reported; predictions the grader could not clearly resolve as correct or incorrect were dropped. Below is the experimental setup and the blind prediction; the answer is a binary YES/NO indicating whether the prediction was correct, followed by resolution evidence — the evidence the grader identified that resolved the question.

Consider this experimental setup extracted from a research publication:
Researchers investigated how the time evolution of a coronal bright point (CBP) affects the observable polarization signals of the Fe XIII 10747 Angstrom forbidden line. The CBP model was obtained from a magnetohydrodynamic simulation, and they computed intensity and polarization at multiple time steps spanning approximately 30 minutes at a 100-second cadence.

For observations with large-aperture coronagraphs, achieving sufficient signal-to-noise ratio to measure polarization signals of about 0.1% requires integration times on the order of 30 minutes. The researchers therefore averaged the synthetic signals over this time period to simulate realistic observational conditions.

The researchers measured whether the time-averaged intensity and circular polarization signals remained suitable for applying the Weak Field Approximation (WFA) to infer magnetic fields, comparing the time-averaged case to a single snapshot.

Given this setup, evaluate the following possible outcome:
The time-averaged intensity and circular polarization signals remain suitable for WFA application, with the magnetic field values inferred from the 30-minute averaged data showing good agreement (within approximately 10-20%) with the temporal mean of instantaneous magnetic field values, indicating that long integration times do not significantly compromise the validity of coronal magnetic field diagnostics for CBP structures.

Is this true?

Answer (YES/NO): NO